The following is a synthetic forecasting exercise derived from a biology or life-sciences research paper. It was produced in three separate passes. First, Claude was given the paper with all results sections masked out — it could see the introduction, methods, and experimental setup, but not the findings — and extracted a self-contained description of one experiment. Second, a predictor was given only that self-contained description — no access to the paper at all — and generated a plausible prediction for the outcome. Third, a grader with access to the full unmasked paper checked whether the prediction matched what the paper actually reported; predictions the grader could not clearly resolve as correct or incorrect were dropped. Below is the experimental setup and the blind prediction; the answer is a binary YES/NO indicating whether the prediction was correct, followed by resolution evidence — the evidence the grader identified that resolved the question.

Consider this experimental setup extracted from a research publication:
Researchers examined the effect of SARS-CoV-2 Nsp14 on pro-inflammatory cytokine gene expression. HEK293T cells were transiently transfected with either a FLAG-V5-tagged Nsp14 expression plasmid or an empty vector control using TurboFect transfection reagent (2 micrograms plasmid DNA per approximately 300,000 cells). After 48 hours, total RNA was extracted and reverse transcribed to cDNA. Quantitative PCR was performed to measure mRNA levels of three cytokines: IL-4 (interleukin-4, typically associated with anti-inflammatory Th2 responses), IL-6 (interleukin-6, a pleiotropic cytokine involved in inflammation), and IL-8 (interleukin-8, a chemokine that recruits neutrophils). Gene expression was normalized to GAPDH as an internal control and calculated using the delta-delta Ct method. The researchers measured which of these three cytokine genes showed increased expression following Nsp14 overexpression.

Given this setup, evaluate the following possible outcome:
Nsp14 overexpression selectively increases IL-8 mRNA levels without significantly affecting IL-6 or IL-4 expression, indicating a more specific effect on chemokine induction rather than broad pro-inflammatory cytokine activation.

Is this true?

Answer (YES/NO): NO